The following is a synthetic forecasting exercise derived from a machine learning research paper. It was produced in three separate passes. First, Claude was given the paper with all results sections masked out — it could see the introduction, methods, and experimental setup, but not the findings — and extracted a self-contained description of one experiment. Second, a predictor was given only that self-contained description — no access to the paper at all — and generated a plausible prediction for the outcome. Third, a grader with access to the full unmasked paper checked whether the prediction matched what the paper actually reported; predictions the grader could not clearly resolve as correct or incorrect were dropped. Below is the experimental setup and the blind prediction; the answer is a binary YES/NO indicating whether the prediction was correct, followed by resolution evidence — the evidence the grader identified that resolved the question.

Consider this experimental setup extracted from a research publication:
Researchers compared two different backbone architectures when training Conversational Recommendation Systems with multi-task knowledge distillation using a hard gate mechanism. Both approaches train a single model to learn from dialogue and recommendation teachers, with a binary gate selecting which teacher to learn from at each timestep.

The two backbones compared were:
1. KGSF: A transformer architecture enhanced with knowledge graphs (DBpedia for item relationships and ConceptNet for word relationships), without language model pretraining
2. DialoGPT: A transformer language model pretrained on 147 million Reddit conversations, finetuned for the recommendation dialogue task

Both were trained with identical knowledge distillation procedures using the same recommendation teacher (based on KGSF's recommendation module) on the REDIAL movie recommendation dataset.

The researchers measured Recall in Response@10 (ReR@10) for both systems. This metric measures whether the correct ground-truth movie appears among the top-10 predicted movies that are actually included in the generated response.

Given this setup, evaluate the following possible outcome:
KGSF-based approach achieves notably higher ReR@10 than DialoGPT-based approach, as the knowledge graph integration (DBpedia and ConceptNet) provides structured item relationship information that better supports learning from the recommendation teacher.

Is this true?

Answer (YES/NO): NO